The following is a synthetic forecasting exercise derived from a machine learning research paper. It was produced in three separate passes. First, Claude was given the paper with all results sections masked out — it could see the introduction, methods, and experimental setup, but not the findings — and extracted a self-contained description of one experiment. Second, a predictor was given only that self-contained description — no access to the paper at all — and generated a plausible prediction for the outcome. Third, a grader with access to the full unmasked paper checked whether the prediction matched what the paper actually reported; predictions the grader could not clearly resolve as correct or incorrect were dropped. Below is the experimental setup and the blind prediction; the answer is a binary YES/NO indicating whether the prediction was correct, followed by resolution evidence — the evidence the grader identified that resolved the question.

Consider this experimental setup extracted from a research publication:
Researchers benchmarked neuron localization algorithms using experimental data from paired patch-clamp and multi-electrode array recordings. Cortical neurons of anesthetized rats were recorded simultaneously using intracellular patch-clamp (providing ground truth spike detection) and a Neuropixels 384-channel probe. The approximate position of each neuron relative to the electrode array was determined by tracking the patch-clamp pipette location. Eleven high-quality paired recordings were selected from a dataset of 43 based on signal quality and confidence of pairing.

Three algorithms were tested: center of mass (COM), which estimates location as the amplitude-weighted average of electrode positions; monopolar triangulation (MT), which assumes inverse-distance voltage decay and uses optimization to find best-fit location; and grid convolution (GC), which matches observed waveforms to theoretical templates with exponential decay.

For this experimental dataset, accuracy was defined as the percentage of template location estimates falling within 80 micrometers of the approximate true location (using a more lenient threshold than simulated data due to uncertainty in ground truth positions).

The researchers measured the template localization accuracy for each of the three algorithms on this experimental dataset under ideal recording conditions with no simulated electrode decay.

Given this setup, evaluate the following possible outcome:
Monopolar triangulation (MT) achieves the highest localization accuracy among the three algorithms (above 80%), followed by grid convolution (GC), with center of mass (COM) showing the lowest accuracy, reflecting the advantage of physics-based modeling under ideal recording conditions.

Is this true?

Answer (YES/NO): NO